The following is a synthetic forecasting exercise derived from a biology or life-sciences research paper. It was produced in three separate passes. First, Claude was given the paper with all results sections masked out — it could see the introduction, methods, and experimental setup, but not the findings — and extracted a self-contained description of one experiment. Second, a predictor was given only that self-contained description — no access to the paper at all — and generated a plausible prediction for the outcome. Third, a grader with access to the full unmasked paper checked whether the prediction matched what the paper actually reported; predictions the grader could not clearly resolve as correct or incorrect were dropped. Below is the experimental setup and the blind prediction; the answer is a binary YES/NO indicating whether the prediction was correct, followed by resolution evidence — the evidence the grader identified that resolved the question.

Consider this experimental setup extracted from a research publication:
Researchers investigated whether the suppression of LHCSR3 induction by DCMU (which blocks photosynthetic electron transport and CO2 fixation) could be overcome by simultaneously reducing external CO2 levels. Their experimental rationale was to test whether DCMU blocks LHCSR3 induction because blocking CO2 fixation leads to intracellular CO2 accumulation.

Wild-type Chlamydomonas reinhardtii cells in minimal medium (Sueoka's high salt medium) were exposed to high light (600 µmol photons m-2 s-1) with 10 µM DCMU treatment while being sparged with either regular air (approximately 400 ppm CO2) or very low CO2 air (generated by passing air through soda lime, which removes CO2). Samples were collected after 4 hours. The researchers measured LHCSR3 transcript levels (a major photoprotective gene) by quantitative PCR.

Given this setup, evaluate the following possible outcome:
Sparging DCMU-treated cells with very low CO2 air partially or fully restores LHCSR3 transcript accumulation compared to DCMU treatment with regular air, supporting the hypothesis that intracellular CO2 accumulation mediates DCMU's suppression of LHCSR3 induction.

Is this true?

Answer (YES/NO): YES